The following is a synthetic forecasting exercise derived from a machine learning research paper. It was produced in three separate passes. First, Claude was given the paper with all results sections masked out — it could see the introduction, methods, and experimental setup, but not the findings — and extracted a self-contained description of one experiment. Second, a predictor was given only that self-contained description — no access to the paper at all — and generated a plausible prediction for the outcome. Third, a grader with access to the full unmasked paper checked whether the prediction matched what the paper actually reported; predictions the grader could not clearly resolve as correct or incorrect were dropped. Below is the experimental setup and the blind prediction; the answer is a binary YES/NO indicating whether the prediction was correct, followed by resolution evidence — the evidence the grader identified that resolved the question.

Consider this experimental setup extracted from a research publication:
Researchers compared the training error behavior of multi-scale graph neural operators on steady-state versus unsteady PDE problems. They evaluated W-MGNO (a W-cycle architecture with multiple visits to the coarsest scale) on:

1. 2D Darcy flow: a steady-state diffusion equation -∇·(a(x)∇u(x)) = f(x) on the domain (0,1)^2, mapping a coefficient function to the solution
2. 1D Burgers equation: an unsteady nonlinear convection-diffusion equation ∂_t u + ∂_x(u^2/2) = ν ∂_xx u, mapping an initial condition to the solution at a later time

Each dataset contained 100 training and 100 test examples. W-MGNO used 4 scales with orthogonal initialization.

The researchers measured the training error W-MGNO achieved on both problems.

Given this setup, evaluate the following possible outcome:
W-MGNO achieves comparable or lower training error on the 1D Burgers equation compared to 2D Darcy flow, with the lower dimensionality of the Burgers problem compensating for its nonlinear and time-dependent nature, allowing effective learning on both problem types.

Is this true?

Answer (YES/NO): NO